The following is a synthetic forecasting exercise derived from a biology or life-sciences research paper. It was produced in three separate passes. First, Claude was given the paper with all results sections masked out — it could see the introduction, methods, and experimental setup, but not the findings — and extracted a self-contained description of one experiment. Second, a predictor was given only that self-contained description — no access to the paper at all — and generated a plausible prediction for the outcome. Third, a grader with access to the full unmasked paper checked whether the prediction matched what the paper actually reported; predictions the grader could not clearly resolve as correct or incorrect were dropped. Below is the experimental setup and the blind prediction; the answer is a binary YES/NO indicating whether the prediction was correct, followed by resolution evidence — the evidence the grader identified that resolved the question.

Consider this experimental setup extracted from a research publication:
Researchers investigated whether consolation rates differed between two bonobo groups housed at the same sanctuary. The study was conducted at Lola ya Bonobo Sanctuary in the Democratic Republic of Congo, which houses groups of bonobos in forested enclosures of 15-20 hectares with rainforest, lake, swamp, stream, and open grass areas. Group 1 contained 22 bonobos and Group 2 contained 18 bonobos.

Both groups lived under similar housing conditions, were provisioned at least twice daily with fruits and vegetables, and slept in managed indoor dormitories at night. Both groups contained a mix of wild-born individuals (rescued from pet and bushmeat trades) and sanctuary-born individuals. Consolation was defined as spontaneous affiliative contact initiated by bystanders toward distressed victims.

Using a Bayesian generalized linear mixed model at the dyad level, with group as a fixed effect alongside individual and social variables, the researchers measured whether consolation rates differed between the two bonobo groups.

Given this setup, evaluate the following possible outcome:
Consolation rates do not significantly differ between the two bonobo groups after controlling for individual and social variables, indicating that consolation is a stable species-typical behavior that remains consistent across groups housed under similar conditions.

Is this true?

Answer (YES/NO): YES